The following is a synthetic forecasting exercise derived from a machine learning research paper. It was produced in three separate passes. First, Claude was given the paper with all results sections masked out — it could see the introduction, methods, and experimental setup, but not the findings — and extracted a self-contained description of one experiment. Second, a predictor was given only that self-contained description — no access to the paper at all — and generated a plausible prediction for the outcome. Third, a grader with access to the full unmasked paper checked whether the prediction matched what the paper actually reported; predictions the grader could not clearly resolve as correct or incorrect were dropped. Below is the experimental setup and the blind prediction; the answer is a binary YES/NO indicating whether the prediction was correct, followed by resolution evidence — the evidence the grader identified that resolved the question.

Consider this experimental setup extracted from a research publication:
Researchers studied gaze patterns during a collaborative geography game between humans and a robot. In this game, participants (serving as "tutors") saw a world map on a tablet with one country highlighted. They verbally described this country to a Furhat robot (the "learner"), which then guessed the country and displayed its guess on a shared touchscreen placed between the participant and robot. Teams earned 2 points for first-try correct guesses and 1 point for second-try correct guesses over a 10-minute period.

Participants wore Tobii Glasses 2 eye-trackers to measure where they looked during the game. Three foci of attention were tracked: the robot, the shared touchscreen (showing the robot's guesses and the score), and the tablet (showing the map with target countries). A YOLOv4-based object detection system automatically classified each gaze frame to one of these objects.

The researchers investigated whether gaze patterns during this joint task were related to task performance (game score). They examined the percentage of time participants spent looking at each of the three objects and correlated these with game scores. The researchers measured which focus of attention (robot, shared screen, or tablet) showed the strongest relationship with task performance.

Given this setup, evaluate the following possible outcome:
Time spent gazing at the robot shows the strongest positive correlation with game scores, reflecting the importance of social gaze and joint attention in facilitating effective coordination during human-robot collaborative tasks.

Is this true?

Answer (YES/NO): NO